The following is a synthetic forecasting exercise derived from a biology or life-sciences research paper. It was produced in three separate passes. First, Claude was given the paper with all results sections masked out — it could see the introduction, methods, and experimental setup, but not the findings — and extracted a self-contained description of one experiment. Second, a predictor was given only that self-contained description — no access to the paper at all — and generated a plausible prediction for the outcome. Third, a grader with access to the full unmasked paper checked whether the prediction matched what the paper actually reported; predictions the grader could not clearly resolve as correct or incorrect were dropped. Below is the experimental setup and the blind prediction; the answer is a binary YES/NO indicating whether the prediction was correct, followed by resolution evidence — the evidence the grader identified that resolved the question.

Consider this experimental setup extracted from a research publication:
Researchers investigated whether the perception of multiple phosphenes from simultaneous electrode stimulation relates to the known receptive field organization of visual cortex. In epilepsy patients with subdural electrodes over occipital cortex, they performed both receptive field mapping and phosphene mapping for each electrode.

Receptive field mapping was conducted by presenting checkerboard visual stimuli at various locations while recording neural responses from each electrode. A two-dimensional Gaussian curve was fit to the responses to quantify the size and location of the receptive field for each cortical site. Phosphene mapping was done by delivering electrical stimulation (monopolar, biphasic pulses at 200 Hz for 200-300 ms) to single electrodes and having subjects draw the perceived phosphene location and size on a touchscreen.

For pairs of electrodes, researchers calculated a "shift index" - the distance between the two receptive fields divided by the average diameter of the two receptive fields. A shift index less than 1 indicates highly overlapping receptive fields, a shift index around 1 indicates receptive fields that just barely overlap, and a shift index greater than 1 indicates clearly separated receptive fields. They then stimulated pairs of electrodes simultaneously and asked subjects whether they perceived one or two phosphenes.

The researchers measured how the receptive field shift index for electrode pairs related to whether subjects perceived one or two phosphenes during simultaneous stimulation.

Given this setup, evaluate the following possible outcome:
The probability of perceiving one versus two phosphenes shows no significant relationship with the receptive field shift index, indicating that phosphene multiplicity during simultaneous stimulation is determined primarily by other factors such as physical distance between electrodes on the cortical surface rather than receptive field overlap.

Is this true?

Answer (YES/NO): NO